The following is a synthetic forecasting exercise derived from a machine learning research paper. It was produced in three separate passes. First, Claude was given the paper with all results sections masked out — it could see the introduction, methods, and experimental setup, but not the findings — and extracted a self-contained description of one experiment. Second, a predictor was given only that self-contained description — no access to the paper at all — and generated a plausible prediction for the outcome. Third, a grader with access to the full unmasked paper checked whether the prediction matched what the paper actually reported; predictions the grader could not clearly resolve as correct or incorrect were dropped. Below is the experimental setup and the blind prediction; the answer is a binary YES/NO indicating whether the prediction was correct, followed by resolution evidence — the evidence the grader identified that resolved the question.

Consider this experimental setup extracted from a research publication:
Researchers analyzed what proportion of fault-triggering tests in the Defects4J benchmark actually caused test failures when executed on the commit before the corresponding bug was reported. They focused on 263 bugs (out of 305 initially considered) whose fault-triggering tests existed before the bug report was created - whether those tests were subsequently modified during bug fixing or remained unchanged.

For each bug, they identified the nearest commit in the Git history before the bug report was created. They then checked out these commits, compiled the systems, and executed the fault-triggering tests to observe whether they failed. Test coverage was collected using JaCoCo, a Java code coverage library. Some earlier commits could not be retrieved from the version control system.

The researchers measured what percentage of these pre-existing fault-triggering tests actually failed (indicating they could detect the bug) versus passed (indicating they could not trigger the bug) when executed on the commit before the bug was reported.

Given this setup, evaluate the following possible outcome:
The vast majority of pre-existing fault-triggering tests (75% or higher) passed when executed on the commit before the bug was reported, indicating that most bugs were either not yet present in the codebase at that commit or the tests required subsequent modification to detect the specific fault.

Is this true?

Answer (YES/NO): NO